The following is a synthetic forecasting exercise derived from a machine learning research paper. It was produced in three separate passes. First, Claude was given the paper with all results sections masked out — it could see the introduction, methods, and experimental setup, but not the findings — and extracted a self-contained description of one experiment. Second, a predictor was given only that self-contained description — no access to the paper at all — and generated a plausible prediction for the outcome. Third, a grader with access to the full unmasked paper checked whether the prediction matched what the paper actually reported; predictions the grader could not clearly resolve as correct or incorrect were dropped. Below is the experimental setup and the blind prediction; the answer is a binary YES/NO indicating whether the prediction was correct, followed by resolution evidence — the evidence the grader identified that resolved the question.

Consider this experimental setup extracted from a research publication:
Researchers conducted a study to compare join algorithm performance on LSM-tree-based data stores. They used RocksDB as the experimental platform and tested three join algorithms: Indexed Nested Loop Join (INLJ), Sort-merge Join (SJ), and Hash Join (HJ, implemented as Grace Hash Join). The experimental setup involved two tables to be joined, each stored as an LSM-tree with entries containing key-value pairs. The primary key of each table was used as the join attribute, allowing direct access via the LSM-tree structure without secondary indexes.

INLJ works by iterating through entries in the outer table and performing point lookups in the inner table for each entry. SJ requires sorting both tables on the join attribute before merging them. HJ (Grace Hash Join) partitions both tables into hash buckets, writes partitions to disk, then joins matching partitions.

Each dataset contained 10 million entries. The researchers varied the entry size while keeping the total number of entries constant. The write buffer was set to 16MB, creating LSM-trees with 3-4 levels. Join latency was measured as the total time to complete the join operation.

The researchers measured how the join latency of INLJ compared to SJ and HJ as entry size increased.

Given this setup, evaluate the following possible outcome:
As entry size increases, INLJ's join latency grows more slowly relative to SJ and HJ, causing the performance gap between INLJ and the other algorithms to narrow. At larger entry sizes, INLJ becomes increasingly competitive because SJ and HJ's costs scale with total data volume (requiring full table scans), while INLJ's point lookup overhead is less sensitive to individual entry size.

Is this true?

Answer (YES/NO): YES